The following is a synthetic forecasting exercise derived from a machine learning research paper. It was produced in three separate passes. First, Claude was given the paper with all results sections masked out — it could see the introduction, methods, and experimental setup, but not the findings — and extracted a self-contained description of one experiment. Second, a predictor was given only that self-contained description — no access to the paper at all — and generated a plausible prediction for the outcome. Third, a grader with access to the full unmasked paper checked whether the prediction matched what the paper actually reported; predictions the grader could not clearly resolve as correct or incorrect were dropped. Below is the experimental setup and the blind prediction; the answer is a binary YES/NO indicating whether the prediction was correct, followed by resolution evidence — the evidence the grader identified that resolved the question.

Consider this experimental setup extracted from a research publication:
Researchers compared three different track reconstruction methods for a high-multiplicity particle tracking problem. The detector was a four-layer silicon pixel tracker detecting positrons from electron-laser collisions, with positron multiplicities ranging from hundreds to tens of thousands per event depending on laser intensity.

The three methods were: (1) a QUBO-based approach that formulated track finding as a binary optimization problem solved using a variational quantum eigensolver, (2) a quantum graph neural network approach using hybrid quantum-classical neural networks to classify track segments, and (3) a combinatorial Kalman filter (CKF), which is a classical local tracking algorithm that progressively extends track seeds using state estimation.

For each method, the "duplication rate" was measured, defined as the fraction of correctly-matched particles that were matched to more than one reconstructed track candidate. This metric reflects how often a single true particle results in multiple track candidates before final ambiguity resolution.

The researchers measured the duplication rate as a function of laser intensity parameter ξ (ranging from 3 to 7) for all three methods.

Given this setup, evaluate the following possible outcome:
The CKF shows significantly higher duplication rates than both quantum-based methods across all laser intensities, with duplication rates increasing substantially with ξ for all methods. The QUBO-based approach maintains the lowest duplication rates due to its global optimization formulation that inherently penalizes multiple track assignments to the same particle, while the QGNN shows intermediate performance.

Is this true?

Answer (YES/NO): NO